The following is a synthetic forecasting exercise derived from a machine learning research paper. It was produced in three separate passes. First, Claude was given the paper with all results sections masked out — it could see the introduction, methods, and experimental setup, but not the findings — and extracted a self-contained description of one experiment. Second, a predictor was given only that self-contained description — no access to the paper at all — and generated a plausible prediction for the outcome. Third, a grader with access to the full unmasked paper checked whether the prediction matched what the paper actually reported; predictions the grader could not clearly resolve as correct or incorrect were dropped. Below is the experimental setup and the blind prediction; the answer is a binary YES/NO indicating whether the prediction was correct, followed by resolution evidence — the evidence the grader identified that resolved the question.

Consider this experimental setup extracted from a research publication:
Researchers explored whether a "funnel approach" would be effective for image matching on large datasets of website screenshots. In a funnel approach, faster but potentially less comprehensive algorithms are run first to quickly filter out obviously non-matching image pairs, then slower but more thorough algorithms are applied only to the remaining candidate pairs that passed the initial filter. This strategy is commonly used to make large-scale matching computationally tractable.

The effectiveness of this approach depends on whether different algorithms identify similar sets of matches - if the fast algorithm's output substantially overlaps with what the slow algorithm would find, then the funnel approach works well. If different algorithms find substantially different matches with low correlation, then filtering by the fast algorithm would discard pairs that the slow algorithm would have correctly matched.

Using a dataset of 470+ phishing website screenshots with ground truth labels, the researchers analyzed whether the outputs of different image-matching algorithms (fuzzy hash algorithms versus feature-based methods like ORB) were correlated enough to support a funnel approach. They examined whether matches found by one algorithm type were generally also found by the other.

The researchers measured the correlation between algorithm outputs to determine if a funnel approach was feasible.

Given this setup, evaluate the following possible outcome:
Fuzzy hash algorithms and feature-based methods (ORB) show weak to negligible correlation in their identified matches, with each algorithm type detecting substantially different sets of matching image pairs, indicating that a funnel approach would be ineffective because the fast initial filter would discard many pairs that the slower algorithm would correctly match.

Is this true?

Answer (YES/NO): YES